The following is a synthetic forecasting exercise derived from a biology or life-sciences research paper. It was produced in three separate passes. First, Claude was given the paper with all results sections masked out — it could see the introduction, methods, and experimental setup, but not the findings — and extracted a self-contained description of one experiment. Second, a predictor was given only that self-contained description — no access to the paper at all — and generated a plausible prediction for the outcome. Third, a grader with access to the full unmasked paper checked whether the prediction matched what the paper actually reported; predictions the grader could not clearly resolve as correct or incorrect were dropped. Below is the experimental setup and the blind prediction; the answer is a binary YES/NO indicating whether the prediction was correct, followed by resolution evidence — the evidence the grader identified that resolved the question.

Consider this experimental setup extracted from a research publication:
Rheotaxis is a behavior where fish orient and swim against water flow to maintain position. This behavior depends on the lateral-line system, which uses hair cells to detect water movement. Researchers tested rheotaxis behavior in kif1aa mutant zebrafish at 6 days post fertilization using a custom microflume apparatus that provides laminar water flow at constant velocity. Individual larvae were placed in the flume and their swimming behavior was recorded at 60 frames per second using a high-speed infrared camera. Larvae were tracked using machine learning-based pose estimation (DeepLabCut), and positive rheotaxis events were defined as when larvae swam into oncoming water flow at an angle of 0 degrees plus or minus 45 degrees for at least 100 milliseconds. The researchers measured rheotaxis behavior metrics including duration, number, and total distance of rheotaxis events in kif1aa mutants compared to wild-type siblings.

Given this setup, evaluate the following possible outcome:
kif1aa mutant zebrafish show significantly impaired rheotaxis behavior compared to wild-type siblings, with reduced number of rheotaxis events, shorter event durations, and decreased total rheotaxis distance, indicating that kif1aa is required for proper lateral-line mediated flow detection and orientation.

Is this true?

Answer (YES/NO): NO